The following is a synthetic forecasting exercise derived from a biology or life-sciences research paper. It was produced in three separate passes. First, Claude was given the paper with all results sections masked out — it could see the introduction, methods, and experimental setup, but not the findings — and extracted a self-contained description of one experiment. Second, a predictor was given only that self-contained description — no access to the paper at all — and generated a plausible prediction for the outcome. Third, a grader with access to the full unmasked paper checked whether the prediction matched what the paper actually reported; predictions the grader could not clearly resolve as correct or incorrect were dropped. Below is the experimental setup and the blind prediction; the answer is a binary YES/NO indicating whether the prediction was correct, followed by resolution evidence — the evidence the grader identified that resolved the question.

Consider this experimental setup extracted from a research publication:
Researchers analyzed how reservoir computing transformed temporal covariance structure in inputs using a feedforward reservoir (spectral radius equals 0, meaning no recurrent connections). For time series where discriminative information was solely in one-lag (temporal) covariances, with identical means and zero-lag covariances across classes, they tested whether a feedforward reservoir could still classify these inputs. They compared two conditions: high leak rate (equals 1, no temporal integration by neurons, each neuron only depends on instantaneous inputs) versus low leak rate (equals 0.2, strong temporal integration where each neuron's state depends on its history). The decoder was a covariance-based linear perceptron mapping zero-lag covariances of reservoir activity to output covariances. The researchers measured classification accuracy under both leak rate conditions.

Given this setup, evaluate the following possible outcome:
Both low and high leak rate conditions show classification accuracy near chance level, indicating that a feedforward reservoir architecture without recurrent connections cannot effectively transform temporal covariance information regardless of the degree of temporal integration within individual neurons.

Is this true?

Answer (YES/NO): NO